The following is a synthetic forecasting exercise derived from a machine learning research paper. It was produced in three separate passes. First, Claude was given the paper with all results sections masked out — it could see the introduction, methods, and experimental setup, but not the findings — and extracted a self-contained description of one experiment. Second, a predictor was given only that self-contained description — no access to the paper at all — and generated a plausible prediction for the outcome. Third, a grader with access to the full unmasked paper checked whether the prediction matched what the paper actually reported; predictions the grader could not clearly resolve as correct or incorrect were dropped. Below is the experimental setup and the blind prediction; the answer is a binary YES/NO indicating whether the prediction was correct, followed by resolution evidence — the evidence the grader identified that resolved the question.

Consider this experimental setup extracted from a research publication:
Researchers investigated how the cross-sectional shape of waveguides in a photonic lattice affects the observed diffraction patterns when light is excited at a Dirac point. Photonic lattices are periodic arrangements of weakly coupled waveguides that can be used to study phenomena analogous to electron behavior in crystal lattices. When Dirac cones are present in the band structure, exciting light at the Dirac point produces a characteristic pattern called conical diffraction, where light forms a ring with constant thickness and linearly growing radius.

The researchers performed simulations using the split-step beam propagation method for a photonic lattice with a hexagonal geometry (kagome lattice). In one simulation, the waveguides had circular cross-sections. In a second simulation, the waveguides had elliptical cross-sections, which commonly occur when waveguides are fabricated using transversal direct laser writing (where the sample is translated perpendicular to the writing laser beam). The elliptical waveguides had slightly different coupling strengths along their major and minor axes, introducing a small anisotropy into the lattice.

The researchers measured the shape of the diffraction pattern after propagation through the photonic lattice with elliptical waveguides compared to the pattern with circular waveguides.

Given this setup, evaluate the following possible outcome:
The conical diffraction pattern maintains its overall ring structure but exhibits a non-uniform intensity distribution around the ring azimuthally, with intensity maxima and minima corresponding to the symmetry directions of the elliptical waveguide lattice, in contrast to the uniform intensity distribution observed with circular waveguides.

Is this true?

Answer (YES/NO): NO